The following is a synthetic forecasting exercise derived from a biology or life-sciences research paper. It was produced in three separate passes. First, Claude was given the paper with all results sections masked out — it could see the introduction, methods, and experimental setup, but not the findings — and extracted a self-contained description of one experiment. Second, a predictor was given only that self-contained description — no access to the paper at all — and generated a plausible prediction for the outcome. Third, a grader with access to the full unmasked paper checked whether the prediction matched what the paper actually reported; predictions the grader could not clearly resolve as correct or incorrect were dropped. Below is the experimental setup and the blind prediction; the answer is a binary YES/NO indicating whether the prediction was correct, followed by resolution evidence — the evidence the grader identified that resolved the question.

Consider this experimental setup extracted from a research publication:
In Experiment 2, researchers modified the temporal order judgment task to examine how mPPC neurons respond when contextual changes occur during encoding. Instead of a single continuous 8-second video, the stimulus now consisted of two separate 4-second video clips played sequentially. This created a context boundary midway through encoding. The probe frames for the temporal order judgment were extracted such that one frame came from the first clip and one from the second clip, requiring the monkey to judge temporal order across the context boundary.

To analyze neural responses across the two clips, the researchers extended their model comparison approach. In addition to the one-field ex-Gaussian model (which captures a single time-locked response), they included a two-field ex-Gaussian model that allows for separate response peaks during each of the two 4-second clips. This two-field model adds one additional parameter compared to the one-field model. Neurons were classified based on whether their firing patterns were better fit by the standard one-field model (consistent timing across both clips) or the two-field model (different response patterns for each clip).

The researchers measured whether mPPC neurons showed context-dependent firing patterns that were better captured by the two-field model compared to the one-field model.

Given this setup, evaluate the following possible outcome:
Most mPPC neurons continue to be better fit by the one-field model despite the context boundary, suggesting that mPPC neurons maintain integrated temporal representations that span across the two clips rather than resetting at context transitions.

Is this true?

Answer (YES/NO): NO